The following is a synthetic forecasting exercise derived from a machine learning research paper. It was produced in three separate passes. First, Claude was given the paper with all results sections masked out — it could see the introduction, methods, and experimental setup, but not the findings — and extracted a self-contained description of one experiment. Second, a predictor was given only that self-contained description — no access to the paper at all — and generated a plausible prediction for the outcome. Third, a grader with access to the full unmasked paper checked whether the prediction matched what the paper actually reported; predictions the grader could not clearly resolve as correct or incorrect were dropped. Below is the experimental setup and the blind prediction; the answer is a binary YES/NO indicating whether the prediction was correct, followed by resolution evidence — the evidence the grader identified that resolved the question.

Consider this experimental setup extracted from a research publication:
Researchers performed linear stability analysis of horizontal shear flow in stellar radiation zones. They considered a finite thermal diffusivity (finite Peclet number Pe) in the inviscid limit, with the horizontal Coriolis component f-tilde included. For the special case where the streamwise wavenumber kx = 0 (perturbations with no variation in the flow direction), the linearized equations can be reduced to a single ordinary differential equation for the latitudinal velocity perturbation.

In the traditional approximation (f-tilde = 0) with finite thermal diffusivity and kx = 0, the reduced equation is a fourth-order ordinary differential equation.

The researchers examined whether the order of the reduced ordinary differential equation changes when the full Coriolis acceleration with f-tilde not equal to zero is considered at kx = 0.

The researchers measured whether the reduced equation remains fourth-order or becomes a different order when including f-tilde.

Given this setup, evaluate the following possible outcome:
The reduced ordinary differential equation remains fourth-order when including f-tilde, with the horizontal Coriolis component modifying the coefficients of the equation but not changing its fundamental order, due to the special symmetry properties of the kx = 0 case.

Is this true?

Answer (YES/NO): YES